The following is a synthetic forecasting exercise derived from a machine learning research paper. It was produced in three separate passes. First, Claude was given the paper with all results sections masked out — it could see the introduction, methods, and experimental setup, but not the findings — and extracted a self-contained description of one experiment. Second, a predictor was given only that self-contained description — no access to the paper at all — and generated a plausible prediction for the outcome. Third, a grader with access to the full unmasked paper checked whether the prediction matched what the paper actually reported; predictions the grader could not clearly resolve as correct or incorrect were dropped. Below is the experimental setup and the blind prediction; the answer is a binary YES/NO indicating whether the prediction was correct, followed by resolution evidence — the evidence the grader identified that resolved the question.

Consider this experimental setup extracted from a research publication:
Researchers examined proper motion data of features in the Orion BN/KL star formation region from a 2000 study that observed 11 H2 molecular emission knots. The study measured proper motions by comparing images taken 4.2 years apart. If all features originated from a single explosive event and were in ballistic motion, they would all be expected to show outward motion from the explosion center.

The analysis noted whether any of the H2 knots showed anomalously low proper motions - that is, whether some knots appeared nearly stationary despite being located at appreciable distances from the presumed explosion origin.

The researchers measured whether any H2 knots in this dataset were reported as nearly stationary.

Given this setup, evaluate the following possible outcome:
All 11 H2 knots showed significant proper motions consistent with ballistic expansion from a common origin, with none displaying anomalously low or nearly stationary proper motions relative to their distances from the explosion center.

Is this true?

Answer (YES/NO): NO